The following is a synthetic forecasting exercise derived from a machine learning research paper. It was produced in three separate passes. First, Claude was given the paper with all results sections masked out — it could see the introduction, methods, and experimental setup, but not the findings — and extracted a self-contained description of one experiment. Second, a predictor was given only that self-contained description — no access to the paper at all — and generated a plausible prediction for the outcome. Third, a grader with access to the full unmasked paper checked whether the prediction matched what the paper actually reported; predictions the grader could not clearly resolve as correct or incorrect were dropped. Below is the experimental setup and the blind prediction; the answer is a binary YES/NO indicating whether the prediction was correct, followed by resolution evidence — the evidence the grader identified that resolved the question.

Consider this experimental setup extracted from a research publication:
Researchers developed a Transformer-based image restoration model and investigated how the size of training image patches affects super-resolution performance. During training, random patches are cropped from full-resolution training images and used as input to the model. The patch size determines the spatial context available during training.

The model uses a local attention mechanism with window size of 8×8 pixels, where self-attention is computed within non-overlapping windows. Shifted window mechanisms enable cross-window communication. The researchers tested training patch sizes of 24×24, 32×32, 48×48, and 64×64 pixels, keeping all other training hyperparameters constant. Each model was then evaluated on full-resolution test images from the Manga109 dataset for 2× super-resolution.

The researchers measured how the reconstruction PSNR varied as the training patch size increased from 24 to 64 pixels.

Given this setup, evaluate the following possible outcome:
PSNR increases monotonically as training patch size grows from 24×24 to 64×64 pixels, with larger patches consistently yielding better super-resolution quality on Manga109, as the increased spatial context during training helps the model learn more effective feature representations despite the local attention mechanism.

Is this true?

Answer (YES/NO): YES